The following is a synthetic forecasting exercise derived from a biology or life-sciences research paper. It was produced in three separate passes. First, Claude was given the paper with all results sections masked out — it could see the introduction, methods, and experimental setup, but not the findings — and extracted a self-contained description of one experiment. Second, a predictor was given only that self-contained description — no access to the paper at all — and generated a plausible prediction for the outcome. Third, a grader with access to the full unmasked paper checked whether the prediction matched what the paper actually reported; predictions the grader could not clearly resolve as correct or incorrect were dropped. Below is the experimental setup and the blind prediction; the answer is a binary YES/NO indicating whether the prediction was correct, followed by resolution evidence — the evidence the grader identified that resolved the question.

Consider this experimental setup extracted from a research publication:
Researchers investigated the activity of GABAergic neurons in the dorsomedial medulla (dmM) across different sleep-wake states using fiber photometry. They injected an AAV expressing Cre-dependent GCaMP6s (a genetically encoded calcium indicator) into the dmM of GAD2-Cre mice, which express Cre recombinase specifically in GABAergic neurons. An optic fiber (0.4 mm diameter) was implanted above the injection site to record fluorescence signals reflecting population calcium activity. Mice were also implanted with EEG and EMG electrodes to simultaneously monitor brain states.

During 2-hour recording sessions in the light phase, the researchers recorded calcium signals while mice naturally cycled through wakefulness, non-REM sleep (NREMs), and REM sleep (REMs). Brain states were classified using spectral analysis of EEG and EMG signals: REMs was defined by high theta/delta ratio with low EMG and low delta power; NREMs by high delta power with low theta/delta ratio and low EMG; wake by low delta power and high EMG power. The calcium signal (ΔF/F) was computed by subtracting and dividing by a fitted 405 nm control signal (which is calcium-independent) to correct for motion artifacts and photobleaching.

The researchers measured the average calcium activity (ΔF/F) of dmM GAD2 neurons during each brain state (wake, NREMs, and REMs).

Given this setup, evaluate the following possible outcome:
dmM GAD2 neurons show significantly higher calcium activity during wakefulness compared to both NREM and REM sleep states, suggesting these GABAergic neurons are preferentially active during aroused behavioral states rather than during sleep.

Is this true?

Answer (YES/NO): NO